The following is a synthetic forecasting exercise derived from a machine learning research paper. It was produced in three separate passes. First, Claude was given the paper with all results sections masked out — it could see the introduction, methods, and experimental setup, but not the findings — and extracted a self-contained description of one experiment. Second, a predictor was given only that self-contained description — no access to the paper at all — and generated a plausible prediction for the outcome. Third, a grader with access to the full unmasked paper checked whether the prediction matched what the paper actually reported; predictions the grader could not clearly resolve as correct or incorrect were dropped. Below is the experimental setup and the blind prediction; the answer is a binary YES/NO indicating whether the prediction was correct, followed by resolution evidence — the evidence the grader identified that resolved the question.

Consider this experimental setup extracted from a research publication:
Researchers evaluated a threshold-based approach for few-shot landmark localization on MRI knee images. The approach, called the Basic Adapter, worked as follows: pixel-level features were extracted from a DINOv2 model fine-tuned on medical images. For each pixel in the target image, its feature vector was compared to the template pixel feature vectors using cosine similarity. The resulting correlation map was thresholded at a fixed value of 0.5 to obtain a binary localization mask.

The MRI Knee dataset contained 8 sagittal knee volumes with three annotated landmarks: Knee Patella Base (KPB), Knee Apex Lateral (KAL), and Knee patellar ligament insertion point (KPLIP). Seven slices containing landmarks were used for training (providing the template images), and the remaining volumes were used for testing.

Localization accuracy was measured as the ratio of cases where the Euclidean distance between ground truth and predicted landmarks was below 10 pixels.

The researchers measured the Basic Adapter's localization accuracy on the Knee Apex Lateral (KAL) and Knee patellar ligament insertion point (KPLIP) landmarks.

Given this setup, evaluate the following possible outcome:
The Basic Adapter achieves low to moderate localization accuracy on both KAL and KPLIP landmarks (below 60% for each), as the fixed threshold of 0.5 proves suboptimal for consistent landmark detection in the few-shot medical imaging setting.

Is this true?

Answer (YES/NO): NO